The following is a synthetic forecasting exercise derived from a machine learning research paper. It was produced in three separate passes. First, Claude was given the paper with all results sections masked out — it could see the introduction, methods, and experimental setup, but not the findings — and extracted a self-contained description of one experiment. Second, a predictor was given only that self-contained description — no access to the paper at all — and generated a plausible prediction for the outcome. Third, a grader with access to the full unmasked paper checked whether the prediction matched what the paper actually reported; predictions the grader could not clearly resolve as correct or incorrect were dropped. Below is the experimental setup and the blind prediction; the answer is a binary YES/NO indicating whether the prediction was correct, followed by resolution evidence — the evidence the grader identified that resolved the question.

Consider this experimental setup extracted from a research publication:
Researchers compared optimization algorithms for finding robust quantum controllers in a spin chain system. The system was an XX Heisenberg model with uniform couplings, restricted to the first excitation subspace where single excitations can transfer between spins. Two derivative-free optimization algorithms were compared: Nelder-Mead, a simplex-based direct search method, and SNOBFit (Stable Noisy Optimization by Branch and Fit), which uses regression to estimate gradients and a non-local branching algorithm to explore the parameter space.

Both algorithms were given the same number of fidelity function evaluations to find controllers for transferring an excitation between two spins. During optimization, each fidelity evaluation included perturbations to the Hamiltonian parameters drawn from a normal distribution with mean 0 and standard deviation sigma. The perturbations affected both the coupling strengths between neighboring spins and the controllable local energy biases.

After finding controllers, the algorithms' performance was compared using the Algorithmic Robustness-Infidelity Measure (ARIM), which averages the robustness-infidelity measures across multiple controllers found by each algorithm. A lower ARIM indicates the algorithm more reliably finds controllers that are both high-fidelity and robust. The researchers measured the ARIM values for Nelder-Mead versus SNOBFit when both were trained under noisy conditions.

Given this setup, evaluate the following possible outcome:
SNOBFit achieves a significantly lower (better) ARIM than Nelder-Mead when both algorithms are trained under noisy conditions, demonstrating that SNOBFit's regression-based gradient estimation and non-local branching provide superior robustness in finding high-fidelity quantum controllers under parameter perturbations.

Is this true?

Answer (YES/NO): NO